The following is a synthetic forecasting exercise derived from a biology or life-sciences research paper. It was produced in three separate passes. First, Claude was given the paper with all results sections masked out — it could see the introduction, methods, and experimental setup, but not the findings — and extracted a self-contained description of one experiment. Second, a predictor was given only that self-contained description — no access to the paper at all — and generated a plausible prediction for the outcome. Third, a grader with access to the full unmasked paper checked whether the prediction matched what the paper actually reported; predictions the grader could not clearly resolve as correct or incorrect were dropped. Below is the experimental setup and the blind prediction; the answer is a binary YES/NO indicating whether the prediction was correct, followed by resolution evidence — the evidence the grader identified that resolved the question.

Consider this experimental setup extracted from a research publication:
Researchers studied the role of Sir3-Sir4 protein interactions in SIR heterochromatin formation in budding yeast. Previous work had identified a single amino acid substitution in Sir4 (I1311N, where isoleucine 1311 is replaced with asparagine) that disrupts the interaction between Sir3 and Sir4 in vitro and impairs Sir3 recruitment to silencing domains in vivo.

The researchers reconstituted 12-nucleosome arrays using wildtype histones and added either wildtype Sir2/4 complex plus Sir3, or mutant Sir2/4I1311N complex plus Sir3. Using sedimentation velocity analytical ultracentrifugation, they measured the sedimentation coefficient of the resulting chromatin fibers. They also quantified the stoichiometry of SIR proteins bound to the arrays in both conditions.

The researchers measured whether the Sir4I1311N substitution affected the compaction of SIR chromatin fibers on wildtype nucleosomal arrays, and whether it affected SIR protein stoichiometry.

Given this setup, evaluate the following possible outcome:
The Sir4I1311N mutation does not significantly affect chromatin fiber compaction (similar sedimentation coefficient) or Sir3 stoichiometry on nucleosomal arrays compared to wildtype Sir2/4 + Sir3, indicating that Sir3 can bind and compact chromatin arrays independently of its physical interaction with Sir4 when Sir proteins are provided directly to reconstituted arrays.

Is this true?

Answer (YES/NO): NO